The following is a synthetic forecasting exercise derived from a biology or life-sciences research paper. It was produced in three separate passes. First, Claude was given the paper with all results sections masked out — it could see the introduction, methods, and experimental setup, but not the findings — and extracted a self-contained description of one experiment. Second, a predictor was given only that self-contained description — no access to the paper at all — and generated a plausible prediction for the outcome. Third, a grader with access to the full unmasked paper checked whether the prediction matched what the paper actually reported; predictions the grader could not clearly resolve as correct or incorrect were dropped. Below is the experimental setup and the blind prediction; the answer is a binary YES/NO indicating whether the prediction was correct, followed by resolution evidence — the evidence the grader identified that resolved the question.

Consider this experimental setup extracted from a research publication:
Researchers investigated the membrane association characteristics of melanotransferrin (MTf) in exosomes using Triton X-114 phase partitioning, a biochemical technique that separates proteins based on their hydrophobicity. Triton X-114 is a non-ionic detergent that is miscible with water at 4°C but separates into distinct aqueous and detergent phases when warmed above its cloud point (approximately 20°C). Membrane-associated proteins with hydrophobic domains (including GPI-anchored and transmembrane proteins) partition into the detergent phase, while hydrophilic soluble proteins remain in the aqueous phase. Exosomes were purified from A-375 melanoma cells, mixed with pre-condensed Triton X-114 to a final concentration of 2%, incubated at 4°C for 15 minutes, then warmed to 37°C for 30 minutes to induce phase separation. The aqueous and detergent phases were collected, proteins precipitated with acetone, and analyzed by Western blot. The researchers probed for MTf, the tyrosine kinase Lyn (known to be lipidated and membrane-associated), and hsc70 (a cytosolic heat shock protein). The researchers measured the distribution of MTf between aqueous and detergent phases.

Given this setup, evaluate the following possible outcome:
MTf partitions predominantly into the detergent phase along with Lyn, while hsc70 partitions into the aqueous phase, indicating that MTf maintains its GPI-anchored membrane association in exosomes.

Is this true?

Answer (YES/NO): NO